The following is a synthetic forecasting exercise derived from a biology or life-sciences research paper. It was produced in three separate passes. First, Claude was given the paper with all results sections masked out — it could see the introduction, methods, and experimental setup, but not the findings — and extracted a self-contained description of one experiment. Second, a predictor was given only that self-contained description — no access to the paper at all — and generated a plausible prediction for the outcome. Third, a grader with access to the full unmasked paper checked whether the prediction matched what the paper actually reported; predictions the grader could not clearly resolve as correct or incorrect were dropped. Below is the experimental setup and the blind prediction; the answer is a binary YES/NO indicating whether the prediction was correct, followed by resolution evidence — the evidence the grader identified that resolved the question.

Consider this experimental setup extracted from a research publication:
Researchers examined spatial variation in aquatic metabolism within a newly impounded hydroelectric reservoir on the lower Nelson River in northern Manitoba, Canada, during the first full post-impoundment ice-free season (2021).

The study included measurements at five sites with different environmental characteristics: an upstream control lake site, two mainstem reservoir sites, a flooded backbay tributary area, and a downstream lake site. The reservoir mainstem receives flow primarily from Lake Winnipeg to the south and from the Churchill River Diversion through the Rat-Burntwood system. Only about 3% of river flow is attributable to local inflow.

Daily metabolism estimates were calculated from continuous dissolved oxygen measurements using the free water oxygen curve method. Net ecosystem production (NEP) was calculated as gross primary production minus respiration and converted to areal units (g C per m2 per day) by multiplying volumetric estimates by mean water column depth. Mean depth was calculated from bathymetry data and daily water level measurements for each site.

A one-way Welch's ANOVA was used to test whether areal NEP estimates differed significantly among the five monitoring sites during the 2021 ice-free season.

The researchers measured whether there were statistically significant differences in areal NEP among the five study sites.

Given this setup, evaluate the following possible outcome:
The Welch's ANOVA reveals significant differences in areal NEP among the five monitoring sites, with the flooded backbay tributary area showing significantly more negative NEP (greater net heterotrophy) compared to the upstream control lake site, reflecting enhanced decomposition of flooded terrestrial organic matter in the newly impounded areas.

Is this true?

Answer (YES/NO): YES